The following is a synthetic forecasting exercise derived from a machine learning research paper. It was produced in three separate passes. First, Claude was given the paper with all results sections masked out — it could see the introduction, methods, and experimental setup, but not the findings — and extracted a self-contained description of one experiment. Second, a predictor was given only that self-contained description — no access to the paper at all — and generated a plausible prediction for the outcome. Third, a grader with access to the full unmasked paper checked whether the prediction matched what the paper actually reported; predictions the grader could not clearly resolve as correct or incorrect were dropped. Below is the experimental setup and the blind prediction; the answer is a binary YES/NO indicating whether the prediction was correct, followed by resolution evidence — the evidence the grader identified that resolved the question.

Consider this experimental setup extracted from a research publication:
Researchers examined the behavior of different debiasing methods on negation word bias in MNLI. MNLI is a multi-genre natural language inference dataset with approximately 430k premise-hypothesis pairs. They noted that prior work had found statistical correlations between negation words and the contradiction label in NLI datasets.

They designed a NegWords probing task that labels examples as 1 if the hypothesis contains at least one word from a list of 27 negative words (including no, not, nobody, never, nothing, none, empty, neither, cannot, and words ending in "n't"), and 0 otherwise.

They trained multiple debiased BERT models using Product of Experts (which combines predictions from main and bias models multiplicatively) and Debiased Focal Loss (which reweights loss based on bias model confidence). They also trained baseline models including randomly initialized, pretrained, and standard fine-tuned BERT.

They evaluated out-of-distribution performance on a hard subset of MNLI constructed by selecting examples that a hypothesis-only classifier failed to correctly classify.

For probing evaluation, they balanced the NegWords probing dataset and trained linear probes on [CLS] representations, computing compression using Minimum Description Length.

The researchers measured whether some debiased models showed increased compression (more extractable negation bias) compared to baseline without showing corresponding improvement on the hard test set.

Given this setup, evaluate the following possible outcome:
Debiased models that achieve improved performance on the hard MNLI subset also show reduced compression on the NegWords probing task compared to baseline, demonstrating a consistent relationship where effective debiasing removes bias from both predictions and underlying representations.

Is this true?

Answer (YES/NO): NO